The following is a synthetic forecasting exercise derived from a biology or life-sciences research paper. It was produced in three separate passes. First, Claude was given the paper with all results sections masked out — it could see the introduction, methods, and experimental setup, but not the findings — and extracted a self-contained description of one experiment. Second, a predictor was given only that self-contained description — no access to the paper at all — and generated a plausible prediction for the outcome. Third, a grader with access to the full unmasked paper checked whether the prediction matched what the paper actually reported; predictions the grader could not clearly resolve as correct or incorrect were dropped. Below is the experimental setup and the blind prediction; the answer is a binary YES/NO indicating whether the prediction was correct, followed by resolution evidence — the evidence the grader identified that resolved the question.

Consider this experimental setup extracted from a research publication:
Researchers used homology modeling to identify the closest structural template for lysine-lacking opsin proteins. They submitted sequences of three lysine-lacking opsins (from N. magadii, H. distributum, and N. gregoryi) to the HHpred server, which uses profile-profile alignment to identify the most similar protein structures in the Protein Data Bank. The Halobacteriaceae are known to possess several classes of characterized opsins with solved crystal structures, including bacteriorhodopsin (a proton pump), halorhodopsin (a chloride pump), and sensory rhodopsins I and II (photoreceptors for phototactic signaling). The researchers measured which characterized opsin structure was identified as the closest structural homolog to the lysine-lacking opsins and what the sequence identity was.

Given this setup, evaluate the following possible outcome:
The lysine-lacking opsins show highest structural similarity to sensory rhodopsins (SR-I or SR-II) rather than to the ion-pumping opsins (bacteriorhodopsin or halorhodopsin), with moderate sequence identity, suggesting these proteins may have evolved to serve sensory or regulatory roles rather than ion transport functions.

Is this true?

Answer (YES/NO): YES